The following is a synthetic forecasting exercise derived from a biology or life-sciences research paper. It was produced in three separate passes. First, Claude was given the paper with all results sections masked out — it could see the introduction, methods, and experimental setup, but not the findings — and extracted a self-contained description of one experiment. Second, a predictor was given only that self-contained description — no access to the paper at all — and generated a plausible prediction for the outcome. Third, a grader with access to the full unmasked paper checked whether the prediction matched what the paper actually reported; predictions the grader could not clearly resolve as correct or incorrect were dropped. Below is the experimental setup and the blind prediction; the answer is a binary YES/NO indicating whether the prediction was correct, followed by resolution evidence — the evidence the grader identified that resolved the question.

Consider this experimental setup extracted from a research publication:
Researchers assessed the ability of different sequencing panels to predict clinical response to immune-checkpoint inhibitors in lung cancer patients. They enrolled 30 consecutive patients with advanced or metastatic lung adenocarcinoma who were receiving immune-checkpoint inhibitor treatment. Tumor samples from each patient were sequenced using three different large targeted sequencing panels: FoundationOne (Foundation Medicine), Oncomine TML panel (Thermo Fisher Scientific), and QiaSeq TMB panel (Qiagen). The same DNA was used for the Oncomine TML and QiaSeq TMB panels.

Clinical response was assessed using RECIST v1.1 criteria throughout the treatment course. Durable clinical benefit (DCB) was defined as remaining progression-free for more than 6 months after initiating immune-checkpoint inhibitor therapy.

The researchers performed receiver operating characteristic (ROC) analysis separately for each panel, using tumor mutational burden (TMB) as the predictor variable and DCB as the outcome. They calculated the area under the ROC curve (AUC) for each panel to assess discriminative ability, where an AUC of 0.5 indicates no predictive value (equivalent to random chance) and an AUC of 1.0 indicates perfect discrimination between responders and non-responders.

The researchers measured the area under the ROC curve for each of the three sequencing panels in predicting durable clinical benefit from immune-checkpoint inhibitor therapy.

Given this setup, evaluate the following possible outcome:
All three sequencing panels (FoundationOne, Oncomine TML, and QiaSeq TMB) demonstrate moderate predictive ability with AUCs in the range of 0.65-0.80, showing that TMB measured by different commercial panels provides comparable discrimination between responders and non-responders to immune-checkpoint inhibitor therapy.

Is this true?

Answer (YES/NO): NO